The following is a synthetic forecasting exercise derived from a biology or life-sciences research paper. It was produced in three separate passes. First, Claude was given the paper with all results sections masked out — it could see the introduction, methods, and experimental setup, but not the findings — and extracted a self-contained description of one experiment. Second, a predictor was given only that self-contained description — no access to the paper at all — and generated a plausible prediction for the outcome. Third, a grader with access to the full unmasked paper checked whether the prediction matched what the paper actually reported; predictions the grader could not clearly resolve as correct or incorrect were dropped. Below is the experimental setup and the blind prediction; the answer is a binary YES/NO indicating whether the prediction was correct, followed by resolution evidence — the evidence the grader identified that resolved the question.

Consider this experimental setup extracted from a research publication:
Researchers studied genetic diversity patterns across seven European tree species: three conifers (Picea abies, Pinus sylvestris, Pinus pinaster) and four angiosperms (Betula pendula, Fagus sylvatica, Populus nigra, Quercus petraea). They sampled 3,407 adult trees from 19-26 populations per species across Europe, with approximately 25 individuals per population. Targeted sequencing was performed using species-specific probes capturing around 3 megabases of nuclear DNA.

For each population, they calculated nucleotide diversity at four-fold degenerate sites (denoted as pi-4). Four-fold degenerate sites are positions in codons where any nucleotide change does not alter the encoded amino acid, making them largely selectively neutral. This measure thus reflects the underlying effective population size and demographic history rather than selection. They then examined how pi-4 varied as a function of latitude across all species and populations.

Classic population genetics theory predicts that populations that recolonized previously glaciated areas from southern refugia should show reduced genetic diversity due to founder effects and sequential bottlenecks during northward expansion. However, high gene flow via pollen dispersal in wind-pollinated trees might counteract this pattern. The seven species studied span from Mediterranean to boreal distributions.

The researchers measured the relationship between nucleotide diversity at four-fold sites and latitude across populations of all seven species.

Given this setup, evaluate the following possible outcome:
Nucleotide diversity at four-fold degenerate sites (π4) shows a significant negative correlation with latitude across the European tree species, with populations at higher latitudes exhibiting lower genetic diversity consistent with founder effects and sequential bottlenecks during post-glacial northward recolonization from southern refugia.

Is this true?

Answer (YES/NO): NO